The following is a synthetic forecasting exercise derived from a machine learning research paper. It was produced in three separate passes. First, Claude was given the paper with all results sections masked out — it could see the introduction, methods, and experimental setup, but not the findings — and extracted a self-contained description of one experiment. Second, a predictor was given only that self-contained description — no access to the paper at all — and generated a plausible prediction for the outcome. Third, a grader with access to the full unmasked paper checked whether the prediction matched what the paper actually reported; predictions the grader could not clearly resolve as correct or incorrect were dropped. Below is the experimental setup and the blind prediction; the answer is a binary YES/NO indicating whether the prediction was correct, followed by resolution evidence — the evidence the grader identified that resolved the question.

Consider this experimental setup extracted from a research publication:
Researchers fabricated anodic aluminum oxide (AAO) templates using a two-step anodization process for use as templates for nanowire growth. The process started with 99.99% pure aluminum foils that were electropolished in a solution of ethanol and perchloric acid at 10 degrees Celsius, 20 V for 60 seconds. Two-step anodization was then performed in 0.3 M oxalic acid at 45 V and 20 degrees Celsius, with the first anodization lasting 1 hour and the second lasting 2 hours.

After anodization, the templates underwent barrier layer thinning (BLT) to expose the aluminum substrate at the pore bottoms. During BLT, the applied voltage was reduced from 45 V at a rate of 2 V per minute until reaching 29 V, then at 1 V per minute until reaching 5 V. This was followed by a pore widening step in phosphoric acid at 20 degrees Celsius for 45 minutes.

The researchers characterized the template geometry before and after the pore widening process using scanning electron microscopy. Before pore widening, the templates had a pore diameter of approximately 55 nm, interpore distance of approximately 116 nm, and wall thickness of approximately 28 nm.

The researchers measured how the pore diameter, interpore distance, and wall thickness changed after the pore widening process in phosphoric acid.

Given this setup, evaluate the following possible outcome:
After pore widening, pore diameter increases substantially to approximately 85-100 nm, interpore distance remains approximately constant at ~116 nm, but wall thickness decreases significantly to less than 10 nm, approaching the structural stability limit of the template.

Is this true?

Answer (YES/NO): NO